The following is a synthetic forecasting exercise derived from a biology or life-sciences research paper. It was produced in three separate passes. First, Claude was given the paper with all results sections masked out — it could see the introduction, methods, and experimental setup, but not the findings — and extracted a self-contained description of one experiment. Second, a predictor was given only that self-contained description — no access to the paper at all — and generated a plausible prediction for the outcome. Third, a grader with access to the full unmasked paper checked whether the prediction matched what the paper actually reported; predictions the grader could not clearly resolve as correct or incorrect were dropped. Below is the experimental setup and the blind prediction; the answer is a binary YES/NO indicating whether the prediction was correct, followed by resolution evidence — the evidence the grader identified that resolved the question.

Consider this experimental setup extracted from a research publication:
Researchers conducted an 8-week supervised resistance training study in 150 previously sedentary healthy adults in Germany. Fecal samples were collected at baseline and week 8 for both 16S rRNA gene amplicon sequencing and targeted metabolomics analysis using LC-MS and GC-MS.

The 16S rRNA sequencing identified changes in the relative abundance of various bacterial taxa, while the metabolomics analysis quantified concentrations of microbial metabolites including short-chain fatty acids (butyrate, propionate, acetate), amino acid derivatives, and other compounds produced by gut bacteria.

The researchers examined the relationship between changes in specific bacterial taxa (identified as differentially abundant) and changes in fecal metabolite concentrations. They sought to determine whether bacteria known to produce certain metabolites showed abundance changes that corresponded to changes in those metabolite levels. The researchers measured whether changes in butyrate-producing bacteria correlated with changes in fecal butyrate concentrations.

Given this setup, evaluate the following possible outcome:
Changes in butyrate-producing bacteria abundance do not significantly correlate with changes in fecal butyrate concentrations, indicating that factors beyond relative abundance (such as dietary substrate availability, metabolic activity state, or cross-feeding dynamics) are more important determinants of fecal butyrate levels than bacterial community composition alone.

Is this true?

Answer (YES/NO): YES